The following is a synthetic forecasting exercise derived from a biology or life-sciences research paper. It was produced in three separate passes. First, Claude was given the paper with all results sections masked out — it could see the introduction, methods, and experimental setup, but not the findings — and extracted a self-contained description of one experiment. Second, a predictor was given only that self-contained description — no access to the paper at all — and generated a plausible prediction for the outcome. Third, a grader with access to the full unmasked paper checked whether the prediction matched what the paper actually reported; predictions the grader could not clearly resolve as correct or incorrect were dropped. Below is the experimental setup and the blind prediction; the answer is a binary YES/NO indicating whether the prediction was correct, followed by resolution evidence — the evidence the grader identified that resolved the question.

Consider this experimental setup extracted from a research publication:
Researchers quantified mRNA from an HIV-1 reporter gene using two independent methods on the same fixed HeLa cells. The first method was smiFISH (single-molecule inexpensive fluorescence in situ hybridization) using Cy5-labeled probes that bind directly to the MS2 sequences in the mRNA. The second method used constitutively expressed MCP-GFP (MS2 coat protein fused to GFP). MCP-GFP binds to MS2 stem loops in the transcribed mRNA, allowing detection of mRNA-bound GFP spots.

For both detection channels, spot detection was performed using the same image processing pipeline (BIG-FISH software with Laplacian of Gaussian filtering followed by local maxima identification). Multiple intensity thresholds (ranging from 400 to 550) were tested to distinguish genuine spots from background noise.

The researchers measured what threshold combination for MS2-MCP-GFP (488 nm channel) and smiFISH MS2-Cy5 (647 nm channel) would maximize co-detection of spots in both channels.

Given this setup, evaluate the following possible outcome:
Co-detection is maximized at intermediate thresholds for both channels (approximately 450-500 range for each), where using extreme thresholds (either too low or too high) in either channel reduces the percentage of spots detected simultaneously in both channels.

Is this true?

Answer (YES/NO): NO